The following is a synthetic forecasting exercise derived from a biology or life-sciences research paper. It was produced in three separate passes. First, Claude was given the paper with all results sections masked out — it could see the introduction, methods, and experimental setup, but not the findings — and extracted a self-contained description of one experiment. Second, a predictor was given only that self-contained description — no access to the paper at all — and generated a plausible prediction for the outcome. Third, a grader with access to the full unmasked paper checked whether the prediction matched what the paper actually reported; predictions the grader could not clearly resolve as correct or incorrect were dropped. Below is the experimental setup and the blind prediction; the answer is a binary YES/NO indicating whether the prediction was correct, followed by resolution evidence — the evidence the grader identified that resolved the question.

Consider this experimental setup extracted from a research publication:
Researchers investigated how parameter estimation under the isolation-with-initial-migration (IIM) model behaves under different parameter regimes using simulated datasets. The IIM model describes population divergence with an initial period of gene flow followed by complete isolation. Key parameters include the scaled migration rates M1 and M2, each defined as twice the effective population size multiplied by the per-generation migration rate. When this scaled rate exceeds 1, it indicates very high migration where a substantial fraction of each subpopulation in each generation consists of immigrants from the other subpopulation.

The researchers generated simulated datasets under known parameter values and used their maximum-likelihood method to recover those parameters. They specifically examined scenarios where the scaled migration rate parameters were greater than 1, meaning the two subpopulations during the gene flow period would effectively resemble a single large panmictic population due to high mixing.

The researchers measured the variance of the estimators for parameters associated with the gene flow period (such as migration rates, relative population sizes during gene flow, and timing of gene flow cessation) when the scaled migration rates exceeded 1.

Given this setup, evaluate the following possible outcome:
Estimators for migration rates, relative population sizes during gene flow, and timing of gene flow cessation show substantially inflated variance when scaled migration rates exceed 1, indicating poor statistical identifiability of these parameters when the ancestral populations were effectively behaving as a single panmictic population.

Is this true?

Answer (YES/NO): YES